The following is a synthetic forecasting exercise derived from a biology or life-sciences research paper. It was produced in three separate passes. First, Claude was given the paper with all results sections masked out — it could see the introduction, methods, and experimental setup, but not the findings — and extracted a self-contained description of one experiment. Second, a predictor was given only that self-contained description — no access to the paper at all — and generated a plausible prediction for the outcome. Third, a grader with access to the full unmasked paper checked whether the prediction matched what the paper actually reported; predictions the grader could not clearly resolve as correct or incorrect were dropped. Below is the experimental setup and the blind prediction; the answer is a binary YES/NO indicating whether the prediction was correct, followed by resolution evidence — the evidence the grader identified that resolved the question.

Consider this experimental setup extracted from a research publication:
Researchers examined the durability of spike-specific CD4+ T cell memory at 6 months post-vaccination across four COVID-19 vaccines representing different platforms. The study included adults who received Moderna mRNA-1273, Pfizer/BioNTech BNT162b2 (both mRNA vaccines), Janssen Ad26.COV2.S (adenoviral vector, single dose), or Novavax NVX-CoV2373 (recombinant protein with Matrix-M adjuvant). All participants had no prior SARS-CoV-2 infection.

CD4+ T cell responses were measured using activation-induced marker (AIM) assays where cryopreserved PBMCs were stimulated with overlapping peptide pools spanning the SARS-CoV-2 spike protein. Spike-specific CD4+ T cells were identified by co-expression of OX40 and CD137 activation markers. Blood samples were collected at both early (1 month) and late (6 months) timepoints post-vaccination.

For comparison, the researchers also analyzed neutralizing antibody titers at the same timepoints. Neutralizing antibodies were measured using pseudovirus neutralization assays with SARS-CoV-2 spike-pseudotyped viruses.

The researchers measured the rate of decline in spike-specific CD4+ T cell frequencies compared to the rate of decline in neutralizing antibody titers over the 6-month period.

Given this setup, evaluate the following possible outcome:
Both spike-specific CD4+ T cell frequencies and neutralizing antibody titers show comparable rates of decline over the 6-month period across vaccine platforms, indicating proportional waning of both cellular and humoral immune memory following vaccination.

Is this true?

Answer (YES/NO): NO